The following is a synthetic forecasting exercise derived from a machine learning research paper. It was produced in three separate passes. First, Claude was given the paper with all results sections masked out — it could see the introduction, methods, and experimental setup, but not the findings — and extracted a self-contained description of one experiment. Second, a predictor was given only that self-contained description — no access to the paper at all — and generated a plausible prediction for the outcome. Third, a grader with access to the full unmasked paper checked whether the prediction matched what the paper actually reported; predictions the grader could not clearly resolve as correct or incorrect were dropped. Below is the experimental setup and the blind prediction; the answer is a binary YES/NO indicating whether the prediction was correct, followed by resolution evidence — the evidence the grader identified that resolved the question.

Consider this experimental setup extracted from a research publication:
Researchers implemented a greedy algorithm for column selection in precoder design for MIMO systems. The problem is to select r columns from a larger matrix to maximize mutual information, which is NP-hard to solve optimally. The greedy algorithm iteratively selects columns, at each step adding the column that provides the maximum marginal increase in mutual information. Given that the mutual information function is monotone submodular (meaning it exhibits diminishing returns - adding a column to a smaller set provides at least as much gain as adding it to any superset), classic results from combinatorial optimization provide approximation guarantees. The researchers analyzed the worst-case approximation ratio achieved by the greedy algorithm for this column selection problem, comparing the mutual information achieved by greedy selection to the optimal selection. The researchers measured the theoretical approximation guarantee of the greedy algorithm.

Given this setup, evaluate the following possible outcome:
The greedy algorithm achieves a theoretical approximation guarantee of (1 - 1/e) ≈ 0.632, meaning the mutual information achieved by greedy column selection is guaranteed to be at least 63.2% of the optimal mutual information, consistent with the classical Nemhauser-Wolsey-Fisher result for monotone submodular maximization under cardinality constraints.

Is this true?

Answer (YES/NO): YES